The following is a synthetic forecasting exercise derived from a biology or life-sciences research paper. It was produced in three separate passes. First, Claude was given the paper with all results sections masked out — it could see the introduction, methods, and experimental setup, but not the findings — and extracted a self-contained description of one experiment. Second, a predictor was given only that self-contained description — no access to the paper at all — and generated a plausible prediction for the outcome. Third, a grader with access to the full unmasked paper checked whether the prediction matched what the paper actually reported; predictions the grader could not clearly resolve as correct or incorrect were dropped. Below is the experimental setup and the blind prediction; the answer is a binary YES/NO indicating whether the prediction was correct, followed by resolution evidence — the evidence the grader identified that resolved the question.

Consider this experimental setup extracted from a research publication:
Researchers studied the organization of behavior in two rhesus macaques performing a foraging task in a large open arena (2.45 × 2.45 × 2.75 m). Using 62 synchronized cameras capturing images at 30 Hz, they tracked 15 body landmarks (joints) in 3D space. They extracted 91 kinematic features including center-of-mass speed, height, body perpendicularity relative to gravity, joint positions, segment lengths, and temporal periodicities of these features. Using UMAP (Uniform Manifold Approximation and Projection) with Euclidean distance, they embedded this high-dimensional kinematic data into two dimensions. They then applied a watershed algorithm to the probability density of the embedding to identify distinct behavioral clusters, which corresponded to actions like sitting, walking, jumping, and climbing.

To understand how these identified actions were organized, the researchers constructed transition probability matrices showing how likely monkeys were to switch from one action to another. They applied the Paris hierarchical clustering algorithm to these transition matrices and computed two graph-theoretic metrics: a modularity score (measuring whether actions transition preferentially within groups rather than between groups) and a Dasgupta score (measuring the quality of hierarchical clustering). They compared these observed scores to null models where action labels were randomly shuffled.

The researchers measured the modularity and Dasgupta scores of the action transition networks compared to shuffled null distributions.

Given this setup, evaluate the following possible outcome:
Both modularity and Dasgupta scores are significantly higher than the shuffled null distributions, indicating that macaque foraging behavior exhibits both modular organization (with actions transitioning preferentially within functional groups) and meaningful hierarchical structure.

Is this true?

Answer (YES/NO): YES